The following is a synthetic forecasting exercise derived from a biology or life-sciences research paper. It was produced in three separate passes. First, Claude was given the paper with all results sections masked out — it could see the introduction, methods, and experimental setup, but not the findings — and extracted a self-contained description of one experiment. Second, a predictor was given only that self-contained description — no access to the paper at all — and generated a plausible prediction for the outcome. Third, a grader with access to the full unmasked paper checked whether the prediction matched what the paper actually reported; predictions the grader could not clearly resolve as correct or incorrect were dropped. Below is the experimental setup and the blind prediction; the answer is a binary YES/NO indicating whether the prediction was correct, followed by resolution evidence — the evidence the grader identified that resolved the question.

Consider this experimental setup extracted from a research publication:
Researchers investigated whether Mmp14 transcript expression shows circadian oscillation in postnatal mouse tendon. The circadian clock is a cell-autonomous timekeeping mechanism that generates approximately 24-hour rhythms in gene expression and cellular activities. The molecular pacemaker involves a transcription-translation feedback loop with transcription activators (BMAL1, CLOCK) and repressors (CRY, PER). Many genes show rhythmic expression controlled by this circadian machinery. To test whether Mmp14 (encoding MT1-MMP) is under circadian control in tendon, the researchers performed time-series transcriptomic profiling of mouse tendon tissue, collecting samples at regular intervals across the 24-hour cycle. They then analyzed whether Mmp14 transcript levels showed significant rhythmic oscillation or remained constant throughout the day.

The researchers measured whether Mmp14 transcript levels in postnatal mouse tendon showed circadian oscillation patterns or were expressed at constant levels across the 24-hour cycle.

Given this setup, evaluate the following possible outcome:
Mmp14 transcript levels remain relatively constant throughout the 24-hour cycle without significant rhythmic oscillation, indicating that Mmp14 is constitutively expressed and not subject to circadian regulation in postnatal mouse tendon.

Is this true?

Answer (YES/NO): NO